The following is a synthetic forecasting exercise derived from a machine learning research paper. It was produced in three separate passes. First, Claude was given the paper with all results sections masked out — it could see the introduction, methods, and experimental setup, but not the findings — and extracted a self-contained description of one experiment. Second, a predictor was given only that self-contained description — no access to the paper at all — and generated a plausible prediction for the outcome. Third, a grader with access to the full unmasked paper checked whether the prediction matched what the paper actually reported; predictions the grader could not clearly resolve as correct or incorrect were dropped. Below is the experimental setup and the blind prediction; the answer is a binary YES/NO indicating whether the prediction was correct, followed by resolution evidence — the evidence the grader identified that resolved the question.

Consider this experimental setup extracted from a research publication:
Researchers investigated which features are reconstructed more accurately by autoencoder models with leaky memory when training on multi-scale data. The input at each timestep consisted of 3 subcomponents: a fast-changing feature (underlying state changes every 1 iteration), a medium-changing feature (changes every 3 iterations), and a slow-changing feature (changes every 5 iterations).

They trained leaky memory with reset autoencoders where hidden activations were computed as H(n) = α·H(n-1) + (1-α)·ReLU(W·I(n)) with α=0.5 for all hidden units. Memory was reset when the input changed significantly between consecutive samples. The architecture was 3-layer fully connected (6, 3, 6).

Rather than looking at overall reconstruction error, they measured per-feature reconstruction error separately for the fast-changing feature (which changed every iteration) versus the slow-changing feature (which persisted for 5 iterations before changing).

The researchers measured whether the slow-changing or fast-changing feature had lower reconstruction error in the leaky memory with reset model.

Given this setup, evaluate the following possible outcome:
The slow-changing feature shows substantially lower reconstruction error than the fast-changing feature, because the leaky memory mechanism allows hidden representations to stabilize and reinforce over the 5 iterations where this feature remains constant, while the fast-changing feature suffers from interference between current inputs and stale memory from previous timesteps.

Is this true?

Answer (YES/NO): YES